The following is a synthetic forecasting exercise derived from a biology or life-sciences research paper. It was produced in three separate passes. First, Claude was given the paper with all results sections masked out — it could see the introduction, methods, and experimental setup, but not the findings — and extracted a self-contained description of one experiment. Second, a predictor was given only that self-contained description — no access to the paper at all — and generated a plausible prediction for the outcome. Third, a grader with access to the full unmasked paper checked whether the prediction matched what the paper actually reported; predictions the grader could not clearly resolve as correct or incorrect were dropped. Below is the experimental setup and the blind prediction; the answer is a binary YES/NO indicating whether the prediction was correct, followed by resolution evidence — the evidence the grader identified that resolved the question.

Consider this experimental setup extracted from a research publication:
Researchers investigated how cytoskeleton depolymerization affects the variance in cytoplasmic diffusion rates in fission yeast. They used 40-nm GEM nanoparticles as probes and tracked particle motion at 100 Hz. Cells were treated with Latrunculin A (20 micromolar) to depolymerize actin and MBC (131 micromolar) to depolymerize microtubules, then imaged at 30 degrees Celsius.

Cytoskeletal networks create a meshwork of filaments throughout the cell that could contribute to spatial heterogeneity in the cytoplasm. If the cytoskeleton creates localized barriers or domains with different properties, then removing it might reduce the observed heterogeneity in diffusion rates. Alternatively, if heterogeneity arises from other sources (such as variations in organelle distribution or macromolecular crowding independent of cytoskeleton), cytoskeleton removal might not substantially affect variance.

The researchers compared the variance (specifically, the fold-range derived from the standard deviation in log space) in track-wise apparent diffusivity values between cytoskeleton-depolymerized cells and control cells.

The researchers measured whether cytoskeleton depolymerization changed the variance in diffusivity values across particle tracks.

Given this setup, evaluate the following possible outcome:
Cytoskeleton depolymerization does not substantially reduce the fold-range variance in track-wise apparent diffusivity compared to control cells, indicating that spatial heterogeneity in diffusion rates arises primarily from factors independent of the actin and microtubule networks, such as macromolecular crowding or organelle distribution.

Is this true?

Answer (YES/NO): YES